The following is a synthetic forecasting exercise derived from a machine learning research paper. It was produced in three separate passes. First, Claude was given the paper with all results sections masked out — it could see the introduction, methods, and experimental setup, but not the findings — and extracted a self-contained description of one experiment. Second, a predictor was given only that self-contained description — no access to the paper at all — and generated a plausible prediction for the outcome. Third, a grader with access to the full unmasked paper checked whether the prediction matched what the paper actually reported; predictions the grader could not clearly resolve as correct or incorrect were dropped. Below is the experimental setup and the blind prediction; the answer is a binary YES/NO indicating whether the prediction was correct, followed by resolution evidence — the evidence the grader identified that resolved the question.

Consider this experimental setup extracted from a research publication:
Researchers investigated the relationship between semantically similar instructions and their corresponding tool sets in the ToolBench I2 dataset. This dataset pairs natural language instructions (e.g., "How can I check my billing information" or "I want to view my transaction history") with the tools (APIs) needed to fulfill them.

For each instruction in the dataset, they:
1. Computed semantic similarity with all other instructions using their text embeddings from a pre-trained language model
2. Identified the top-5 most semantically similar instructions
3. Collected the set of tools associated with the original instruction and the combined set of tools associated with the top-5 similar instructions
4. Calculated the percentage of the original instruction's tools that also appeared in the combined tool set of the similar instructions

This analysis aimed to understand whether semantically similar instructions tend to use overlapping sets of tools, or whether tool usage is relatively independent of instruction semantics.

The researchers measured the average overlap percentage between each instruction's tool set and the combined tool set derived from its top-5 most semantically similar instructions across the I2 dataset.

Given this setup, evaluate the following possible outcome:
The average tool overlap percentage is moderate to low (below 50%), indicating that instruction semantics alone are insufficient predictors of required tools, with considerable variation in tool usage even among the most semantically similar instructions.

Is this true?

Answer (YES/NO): NO